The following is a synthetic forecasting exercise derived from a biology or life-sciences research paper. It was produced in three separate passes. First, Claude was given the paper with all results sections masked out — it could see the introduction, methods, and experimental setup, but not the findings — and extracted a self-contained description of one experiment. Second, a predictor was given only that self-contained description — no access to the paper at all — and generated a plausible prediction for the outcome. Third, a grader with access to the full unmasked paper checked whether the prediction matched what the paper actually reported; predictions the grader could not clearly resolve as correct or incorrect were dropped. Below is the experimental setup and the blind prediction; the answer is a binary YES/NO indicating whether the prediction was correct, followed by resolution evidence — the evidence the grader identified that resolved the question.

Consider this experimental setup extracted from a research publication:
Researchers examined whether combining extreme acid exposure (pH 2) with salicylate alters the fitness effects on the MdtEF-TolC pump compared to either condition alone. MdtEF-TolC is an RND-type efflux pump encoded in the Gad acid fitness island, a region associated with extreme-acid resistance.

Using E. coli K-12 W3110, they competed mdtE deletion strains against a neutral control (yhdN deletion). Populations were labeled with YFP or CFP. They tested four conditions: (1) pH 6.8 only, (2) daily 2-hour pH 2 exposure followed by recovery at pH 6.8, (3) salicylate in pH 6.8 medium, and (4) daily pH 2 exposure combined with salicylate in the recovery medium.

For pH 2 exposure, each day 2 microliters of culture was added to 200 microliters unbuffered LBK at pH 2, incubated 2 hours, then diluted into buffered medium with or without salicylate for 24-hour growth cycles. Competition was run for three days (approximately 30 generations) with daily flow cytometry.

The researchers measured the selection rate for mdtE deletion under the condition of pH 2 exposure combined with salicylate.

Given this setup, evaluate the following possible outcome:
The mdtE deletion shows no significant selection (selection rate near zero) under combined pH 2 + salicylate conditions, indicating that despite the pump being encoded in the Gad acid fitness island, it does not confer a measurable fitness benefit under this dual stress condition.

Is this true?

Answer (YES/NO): NO